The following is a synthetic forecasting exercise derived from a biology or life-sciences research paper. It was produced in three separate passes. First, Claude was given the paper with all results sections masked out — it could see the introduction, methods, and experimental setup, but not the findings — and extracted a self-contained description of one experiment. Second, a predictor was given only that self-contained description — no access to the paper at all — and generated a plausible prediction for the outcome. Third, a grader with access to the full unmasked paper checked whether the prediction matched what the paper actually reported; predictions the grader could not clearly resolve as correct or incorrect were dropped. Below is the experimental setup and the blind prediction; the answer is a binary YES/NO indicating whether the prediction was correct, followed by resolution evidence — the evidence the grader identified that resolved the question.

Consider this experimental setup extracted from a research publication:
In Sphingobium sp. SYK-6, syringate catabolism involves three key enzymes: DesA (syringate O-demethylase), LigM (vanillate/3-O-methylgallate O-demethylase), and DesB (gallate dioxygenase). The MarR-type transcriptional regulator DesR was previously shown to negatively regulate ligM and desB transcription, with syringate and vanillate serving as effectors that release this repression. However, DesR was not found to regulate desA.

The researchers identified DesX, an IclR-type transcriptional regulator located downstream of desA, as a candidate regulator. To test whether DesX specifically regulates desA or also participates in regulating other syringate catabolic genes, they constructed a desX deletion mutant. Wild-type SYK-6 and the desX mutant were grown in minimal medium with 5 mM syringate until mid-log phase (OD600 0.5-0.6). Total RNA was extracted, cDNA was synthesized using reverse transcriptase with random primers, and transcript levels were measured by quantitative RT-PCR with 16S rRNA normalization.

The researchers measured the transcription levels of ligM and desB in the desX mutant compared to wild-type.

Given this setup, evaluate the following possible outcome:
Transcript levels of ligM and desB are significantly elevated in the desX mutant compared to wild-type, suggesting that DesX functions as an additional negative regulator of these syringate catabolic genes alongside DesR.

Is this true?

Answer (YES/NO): NO